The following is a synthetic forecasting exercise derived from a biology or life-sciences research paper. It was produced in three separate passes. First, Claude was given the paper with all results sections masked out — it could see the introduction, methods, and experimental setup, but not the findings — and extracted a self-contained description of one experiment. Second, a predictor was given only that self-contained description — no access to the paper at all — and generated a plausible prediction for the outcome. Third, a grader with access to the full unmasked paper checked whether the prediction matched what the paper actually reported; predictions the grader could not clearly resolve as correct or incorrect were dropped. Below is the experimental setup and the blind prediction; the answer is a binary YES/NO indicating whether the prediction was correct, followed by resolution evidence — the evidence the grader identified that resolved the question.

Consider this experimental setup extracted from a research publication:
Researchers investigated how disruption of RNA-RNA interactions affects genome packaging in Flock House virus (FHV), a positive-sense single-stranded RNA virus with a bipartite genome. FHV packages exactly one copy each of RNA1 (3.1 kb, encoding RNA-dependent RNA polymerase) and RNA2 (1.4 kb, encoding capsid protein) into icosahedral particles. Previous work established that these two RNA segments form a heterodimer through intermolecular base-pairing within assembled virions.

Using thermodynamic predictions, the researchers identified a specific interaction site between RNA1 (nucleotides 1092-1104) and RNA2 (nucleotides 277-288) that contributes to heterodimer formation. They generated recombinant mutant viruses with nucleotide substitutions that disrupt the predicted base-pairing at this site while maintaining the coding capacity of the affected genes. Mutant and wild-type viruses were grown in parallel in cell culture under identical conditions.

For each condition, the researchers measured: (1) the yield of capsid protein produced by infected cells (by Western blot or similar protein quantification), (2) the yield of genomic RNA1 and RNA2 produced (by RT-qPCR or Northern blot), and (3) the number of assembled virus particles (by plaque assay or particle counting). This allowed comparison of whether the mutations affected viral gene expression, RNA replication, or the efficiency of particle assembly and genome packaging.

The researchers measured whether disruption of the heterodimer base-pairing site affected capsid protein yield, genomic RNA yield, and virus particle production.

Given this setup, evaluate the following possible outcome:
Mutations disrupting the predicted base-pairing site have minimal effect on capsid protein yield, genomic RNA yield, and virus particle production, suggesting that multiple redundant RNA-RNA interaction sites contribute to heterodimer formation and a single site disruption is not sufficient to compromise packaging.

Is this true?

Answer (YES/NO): NO